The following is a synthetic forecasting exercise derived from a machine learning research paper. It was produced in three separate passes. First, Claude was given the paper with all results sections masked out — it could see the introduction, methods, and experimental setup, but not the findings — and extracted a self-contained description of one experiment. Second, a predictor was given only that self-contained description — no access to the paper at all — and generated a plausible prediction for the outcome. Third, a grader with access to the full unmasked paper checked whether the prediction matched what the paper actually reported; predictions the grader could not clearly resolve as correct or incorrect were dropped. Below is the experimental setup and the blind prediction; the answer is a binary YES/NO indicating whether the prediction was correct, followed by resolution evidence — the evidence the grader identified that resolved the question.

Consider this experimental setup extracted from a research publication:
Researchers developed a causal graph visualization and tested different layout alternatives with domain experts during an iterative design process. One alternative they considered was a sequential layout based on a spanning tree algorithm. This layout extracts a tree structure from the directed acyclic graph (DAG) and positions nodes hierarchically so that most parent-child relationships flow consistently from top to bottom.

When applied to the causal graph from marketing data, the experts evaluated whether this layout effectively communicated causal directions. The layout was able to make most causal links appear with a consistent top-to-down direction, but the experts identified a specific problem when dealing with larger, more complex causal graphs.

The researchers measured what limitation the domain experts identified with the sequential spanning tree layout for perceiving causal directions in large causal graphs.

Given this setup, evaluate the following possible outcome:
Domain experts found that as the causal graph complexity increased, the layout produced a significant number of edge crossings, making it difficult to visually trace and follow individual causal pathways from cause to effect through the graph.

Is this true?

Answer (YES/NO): NO